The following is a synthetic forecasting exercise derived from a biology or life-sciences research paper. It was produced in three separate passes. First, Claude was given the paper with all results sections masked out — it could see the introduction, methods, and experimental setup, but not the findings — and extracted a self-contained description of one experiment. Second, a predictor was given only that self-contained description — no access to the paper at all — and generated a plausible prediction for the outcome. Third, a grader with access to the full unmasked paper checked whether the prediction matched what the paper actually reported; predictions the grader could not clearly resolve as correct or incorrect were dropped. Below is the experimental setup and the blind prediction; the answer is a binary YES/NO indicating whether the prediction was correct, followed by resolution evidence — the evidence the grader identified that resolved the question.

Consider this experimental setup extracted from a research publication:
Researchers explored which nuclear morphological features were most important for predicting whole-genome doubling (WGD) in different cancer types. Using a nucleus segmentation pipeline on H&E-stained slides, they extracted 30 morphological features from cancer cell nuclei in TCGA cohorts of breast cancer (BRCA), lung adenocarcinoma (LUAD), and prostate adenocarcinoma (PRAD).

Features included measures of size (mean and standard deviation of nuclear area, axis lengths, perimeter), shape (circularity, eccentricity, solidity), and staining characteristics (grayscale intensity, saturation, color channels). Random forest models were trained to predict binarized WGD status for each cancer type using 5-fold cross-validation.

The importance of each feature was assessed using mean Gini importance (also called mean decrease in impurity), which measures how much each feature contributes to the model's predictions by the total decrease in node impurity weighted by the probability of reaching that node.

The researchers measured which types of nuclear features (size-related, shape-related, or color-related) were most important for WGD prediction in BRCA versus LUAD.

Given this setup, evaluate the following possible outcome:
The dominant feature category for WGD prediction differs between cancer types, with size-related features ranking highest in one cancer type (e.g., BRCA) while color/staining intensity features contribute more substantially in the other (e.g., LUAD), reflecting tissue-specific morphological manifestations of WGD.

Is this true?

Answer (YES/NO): NO